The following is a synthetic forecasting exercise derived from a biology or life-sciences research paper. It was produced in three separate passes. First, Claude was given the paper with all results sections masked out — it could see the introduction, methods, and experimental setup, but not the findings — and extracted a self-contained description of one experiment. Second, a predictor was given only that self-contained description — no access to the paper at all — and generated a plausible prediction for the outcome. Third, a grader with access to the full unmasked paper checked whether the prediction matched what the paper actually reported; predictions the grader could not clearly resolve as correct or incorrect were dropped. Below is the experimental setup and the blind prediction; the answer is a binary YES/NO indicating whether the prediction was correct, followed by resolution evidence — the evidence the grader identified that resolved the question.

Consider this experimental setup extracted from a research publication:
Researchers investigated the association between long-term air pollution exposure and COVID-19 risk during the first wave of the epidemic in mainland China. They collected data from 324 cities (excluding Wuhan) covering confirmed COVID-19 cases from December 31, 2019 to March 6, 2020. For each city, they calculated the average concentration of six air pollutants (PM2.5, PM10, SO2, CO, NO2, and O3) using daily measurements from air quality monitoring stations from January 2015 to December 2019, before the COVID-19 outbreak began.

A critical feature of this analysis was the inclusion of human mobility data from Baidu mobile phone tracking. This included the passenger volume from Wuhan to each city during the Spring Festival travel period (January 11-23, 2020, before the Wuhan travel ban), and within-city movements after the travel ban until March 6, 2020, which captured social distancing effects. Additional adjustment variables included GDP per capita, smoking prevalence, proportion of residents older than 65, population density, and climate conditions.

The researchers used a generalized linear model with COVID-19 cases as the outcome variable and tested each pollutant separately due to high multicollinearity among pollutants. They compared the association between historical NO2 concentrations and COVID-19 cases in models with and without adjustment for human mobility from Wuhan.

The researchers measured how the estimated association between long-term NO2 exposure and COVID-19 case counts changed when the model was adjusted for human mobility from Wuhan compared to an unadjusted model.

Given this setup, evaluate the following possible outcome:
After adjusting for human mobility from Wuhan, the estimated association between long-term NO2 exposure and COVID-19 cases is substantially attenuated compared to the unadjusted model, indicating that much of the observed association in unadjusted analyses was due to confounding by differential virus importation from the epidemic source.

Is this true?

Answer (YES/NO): NO